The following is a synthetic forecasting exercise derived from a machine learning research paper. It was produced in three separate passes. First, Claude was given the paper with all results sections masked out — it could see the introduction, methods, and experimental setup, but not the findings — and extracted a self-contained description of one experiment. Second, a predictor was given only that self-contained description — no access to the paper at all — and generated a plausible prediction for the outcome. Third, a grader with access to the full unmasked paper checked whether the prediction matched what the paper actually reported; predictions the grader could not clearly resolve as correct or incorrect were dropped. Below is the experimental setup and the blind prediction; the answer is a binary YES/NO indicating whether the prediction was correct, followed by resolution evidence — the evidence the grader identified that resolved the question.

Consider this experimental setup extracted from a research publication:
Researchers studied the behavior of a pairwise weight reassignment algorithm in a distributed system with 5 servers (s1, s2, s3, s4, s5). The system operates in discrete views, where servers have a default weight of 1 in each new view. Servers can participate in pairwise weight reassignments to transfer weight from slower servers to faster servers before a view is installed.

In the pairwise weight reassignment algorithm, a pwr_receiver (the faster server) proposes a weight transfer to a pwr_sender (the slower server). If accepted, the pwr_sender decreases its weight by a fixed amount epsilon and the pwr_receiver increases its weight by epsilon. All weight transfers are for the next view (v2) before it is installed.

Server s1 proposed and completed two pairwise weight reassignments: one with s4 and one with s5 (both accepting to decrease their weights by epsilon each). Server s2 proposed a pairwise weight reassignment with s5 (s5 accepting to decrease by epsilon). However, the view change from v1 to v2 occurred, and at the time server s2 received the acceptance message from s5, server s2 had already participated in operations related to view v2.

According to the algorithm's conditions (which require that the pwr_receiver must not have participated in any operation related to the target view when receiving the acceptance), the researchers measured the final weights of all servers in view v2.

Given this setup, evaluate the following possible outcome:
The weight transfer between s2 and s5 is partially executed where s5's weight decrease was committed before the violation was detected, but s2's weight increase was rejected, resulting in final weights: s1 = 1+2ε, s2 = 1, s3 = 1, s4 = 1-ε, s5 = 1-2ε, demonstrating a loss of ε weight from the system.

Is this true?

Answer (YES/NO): YES